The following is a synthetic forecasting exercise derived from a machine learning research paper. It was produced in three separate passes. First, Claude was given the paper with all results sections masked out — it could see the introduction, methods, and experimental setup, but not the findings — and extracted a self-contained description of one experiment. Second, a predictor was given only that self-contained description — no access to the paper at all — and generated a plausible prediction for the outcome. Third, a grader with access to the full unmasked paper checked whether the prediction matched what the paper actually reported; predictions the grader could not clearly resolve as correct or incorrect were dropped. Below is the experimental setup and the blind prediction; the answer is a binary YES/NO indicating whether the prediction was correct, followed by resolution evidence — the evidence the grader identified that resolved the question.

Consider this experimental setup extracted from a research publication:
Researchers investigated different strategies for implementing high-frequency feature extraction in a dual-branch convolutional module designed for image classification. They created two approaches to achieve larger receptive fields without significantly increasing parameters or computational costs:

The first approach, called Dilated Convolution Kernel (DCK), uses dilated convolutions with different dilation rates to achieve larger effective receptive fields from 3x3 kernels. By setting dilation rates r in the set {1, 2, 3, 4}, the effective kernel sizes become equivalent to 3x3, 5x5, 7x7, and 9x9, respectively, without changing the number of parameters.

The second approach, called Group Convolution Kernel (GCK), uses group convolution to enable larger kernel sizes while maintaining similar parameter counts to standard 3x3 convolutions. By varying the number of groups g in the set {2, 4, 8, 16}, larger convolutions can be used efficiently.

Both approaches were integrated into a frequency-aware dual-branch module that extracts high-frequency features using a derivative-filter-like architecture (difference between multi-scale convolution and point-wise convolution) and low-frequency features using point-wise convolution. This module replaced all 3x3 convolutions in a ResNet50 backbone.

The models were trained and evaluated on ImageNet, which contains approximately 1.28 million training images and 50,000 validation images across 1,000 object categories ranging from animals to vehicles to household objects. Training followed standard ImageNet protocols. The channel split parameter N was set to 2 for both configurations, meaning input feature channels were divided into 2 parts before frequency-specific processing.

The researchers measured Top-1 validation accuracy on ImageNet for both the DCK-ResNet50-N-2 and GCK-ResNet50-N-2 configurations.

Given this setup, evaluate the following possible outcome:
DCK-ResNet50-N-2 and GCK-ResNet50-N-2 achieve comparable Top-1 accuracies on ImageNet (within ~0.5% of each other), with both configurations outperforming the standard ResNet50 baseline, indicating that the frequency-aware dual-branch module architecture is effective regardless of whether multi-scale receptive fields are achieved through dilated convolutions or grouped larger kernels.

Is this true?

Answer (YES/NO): YES